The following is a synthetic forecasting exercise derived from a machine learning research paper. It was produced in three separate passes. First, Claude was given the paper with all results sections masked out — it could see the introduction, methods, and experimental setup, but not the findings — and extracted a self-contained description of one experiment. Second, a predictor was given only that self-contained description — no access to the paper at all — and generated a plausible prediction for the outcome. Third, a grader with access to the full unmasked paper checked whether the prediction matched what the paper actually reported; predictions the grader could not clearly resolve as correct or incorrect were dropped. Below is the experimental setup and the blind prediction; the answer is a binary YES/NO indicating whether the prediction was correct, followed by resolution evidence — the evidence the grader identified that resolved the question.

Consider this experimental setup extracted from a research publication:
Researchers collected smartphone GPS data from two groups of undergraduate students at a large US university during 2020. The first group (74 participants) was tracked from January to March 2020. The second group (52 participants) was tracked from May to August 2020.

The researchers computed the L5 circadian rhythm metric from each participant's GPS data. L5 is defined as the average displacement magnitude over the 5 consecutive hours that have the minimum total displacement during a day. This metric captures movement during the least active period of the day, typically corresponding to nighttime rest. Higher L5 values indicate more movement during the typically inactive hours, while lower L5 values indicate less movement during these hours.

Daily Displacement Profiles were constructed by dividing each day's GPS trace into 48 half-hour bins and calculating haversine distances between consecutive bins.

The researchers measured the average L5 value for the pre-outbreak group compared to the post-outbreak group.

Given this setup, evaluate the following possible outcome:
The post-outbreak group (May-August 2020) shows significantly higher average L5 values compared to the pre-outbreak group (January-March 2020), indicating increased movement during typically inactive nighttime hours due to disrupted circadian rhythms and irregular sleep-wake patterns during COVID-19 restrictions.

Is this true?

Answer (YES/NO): NO